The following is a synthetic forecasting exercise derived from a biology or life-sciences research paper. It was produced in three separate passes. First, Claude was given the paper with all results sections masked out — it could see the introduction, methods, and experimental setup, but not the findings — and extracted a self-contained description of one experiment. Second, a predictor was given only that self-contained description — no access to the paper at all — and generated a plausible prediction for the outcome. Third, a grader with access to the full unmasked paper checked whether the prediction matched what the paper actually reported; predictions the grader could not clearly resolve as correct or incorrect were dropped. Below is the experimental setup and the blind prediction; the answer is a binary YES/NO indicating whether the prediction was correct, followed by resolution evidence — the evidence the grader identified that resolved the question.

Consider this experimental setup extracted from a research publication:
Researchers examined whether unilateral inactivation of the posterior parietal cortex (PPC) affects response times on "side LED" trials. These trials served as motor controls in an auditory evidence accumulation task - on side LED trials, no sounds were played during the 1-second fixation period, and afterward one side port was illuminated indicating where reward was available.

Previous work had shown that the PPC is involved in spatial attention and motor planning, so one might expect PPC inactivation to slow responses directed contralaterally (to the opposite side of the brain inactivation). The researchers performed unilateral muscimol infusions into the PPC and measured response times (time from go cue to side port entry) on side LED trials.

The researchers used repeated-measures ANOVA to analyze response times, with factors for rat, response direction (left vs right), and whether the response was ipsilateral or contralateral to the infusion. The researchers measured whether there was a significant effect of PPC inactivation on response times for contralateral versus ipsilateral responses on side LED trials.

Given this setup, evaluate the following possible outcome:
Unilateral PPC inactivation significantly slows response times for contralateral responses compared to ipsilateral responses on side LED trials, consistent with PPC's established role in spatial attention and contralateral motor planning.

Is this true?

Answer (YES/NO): NO